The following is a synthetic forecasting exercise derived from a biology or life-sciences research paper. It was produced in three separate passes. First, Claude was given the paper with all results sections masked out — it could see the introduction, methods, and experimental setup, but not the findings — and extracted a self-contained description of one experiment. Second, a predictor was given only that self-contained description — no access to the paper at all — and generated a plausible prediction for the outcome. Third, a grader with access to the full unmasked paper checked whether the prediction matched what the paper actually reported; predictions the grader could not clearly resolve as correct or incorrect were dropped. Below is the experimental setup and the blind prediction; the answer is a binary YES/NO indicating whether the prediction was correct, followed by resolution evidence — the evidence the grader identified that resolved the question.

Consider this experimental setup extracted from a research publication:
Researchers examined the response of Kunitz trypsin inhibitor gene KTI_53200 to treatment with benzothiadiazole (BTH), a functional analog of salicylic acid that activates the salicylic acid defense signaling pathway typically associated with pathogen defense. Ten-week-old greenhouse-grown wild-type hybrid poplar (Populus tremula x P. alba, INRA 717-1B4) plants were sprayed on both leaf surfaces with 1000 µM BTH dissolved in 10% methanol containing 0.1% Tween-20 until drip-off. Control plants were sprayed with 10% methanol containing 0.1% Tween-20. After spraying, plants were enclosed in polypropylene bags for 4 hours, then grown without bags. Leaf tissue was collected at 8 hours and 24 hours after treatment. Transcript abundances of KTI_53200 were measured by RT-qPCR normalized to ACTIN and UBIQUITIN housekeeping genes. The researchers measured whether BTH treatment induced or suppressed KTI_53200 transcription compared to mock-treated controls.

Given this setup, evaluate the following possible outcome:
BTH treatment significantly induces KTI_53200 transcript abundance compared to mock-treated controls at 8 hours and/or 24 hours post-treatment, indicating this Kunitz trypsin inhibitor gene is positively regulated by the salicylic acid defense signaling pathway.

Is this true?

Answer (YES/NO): NO